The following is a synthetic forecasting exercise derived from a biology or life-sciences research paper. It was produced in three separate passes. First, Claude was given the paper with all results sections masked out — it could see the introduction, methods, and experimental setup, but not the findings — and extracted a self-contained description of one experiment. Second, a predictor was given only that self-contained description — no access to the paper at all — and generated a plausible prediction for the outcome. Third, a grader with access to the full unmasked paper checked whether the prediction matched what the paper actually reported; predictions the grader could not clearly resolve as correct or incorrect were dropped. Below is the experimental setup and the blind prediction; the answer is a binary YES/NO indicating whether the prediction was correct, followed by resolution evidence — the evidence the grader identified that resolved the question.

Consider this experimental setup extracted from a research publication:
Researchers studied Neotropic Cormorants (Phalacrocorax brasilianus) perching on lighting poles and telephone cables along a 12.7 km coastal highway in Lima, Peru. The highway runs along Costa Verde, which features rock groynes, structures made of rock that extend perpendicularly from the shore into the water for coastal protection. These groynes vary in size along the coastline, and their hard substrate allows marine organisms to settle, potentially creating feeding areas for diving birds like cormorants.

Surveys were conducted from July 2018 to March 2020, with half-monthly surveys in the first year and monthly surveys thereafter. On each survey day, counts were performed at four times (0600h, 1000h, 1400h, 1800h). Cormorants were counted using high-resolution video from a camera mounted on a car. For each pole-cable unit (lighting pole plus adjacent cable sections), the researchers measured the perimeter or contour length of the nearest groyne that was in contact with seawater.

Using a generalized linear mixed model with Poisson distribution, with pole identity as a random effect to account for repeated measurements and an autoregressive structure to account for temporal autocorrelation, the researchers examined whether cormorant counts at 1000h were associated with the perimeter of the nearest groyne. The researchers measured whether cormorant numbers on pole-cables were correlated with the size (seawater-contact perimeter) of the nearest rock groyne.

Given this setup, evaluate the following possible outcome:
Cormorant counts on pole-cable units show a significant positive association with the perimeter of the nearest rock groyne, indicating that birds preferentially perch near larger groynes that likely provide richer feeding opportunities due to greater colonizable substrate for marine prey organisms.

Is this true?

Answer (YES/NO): NO